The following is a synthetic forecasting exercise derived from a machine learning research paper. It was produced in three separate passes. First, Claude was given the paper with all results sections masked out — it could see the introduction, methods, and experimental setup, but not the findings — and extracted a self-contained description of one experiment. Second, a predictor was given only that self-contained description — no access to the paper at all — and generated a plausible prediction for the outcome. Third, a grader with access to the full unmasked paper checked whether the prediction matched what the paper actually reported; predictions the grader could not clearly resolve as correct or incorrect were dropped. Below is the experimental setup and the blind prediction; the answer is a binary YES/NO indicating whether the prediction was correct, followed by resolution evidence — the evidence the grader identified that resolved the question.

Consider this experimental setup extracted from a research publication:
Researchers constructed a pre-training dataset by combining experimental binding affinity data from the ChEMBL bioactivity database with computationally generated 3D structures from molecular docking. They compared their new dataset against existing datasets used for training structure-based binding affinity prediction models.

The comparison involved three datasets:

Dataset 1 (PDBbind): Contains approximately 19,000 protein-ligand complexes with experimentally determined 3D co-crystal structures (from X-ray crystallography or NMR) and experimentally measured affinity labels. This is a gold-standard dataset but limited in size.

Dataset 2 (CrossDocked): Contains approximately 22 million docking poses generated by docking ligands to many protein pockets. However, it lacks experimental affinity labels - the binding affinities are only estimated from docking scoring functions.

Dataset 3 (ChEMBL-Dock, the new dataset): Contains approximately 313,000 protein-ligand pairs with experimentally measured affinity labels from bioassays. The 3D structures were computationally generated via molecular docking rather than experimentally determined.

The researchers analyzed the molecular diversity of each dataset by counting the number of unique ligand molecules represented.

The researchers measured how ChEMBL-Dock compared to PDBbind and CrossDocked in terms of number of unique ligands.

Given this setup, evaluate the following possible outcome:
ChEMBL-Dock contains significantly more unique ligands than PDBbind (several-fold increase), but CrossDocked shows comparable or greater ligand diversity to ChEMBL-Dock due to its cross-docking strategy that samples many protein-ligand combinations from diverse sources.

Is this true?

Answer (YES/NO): NO